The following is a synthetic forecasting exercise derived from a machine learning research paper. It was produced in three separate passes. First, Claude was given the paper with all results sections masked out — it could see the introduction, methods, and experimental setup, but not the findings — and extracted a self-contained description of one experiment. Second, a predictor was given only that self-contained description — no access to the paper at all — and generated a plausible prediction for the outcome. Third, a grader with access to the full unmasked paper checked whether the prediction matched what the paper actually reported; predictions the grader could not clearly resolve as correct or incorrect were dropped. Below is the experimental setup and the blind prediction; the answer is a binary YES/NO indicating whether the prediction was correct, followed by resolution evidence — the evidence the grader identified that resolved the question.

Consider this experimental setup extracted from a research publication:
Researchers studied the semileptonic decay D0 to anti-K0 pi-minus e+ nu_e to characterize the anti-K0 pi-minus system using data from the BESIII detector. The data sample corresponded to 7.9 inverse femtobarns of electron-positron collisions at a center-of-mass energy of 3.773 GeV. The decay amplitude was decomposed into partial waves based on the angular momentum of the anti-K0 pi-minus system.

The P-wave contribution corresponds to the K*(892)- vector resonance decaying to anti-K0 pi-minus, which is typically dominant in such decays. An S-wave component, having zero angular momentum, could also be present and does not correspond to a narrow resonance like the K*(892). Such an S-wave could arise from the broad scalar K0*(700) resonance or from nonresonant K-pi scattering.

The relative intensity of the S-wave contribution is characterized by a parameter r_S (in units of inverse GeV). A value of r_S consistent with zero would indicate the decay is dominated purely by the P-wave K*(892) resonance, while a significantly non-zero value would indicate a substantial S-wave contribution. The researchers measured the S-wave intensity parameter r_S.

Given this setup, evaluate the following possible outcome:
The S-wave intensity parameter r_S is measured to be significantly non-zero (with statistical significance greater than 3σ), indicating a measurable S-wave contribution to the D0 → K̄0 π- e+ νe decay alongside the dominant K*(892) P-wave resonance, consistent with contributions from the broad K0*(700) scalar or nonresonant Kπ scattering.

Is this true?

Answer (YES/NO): YES